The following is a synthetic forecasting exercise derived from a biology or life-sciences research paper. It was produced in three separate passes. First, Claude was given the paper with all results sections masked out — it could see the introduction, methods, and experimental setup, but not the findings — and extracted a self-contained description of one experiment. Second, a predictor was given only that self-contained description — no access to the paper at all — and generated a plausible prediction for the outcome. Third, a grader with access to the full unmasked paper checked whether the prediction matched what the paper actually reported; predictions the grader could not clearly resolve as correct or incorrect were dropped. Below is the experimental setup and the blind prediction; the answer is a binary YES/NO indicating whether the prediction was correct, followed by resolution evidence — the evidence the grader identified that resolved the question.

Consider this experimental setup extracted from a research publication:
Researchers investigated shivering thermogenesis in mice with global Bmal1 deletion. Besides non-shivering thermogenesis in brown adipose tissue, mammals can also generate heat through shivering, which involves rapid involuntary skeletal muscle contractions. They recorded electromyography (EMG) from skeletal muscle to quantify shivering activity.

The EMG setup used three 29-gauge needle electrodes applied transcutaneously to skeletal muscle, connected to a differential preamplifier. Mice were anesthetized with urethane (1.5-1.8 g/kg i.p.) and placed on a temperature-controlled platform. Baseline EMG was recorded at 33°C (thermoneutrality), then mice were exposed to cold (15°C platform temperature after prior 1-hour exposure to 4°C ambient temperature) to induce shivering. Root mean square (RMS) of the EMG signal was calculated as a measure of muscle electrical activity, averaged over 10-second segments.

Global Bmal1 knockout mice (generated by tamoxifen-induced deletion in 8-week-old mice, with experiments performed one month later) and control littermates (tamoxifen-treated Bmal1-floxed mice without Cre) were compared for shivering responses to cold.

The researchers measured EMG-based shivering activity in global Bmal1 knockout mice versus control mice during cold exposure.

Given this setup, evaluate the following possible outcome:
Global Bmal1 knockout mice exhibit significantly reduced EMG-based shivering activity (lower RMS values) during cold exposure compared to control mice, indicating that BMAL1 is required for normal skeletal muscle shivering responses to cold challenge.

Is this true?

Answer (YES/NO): NO